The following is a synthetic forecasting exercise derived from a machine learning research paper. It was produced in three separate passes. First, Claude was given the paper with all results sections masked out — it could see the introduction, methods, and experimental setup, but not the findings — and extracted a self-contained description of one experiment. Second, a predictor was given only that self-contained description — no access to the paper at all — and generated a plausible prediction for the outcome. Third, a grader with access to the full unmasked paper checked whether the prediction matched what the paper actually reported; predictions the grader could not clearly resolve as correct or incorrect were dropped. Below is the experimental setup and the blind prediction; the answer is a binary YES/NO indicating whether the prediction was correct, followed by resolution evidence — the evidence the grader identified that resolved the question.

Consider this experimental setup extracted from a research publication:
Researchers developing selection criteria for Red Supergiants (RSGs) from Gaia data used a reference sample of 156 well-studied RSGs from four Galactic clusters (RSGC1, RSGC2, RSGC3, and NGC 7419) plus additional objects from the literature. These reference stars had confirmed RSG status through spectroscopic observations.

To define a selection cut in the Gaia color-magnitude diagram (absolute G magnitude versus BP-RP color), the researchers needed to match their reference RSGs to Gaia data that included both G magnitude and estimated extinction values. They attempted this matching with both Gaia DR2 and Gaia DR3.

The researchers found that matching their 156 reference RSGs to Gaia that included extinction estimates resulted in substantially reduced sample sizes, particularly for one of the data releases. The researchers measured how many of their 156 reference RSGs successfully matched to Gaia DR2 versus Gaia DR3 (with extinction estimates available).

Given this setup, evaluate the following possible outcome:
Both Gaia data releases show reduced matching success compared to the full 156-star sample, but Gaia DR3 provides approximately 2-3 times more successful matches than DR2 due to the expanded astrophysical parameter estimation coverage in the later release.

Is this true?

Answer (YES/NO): NO